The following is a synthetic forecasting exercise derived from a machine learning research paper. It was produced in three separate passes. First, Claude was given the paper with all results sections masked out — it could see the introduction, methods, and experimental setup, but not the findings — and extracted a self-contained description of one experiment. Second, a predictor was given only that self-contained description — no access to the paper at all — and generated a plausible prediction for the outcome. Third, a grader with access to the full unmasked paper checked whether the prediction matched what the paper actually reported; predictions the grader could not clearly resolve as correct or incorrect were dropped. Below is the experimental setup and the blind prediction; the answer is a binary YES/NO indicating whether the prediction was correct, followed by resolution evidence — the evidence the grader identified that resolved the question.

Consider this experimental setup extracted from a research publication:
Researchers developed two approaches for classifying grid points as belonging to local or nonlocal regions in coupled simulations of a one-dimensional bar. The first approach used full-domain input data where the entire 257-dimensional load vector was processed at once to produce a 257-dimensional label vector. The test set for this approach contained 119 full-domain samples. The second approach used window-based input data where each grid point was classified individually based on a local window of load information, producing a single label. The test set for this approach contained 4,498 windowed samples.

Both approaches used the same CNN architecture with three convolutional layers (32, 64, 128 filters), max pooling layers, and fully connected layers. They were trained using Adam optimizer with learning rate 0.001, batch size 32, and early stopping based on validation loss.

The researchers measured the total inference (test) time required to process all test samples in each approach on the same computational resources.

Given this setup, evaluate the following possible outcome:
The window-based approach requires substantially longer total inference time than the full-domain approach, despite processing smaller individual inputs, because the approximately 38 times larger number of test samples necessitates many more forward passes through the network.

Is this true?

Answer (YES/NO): YES